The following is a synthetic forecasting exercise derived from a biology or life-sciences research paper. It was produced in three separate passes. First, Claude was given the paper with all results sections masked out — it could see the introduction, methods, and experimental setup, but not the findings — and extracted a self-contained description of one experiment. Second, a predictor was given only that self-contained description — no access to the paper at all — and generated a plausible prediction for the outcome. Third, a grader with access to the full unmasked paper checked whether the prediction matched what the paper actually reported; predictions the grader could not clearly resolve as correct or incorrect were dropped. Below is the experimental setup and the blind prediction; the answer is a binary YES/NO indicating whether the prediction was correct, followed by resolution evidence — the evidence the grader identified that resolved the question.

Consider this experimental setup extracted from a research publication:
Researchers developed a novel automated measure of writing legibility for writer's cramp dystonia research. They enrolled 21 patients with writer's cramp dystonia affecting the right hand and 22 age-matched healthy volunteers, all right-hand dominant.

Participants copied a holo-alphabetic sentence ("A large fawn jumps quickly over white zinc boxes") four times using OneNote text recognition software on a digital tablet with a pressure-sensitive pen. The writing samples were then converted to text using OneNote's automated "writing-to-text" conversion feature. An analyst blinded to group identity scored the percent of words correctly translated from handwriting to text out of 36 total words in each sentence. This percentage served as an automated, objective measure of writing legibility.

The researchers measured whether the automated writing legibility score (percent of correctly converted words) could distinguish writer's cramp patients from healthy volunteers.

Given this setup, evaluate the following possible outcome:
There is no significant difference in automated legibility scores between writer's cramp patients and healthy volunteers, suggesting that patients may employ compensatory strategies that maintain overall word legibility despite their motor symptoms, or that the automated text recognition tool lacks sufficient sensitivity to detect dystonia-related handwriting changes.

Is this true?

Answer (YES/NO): NO